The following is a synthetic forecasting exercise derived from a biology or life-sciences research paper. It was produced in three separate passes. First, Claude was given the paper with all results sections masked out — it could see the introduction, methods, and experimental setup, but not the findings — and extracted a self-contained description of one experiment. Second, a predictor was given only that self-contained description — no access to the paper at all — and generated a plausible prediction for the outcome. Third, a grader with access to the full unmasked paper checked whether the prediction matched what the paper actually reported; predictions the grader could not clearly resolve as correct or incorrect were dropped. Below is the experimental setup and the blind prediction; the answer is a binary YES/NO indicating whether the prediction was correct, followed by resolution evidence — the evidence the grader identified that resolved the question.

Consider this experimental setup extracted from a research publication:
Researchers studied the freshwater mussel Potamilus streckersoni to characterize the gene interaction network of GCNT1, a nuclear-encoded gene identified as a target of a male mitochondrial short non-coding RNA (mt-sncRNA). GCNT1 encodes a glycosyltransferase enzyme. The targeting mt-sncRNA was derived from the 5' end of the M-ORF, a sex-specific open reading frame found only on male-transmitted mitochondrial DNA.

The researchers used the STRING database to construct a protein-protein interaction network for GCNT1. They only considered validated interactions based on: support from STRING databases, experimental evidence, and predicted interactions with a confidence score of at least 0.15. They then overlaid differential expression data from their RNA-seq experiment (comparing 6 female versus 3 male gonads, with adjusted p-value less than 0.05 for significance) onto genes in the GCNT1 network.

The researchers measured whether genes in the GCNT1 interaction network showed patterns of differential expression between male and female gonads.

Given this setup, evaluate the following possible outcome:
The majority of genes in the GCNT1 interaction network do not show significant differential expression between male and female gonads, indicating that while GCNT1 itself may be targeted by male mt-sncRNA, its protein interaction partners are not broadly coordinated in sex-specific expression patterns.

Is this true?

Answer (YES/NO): NO